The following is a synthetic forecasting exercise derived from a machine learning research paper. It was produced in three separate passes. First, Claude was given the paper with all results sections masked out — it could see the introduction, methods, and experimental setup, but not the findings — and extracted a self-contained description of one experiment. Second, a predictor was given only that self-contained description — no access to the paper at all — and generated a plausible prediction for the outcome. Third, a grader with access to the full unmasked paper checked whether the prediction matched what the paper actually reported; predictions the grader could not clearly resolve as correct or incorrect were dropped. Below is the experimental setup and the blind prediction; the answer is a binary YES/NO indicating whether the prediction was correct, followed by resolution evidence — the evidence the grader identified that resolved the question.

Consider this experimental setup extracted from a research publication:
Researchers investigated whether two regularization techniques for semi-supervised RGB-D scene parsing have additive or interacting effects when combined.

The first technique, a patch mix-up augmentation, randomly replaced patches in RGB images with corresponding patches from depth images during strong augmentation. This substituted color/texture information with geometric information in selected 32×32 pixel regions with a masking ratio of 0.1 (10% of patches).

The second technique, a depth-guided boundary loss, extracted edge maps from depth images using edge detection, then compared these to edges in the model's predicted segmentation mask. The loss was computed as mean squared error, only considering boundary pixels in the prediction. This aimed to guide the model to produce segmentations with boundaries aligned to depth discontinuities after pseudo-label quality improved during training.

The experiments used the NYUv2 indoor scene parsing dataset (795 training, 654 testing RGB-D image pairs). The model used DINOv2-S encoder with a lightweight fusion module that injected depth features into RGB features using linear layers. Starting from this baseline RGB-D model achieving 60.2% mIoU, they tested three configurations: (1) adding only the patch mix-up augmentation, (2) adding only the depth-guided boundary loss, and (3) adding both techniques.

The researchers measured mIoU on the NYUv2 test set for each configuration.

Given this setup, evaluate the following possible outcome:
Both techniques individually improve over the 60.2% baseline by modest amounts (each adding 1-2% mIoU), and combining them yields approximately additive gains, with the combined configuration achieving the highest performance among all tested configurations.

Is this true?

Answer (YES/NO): NO